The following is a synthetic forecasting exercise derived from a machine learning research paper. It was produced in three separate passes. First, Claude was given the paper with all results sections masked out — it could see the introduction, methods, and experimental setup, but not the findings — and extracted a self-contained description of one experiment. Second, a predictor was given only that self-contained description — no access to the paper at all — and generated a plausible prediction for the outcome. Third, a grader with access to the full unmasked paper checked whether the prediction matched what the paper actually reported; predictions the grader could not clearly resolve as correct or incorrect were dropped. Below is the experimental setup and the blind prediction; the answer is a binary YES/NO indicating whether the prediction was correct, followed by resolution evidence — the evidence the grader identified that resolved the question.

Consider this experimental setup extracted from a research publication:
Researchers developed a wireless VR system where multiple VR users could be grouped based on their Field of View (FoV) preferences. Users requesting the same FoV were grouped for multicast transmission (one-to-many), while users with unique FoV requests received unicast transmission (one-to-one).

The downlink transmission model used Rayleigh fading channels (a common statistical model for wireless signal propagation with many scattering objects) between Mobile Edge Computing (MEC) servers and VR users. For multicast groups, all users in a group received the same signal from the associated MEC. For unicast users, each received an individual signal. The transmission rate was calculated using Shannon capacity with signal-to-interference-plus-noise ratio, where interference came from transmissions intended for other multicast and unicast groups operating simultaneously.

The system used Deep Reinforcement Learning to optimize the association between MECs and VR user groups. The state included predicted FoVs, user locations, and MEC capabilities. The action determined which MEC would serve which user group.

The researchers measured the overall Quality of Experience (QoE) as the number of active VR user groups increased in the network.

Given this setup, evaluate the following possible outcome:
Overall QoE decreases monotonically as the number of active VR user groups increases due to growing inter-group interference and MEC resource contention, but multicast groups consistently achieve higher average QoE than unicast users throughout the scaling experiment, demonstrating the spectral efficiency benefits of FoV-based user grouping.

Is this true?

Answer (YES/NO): NO